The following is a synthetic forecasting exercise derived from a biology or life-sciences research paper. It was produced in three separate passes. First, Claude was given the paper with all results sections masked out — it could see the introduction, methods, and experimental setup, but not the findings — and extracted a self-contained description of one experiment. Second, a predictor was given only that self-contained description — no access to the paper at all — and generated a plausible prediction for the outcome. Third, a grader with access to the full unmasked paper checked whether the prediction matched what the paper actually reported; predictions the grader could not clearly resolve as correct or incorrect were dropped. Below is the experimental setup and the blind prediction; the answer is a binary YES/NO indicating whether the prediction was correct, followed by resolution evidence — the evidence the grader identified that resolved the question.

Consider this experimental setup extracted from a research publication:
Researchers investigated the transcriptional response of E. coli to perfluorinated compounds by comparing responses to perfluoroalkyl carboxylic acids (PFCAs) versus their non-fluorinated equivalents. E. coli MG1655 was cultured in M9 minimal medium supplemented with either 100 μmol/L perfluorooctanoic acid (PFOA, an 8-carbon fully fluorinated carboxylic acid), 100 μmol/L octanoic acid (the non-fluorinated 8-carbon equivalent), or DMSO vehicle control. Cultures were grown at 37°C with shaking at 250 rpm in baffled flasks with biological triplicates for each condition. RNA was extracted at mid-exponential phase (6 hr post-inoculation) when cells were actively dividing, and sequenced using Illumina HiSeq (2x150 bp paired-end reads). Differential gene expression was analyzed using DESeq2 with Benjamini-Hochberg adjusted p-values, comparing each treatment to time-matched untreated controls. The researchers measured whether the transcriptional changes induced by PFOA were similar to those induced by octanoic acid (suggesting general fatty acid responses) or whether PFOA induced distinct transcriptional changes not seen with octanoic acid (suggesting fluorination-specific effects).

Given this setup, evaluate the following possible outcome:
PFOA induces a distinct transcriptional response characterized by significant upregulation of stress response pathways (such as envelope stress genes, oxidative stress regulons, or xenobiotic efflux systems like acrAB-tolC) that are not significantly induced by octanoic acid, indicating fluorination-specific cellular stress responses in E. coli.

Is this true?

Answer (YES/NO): NO